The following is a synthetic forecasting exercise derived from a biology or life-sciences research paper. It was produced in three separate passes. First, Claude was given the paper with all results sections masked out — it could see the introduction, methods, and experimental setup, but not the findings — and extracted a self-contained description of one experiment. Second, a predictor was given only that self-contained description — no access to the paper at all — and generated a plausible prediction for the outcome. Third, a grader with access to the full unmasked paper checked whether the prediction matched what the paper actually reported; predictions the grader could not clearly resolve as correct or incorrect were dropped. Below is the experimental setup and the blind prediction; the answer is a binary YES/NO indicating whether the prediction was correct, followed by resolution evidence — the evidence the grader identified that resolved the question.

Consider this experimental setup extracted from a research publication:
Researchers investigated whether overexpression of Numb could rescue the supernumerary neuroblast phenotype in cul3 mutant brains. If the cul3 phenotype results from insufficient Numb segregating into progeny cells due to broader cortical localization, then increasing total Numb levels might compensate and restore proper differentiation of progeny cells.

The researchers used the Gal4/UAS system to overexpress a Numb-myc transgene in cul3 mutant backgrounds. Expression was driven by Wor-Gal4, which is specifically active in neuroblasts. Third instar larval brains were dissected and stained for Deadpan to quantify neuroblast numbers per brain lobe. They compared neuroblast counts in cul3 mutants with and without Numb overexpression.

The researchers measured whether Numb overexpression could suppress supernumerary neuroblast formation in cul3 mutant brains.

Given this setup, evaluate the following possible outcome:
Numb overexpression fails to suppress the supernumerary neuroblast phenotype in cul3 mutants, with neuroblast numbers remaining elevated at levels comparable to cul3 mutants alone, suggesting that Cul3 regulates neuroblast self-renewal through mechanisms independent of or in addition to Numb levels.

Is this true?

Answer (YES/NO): NO